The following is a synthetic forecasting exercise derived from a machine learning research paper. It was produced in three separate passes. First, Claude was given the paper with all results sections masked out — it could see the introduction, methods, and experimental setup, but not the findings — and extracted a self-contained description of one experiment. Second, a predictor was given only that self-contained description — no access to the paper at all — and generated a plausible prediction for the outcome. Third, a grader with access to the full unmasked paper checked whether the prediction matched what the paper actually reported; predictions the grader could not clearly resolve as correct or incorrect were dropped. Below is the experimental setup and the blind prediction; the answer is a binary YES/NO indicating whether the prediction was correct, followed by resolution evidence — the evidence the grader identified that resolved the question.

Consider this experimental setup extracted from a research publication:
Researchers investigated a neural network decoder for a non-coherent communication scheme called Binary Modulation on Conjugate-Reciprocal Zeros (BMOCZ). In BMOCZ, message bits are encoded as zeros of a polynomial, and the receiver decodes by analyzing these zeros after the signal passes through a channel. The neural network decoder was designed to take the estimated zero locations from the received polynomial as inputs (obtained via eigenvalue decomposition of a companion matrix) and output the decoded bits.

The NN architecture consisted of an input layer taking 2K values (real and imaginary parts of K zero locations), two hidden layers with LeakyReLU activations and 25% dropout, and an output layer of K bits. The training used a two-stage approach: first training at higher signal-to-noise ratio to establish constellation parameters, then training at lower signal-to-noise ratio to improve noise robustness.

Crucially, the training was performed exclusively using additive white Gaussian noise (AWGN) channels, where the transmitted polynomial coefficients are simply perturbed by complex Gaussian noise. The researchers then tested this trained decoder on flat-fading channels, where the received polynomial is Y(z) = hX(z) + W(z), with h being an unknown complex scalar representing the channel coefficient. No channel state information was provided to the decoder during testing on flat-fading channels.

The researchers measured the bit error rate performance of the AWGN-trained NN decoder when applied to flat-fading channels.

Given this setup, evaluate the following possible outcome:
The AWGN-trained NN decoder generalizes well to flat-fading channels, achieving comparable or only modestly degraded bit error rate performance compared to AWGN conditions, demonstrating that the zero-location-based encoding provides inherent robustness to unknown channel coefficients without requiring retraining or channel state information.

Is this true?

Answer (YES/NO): YES